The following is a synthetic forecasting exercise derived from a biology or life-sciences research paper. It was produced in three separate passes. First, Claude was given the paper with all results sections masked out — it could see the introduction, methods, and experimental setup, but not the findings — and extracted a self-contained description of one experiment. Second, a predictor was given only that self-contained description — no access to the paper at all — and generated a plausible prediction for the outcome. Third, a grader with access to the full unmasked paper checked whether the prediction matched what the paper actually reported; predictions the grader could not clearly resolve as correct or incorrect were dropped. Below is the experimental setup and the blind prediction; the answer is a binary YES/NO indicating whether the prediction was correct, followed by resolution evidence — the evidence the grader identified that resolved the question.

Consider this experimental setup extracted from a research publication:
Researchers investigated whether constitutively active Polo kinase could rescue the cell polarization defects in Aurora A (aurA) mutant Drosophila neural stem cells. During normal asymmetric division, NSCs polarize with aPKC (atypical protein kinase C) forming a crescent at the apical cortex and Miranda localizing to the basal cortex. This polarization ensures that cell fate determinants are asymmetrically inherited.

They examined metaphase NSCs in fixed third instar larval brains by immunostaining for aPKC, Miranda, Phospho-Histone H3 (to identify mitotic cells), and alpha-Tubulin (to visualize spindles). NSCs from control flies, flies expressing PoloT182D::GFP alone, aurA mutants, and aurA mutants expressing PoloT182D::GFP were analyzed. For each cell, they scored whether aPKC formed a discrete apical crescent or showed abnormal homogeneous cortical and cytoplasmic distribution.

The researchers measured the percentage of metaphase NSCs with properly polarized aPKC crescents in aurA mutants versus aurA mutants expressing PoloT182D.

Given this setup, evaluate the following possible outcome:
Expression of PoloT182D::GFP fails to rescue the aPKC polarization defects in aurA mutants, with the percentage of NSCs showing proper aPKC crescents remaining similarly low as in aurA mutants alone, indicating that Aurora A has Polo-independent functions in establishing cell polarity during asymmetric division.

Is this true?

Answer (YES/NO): NO